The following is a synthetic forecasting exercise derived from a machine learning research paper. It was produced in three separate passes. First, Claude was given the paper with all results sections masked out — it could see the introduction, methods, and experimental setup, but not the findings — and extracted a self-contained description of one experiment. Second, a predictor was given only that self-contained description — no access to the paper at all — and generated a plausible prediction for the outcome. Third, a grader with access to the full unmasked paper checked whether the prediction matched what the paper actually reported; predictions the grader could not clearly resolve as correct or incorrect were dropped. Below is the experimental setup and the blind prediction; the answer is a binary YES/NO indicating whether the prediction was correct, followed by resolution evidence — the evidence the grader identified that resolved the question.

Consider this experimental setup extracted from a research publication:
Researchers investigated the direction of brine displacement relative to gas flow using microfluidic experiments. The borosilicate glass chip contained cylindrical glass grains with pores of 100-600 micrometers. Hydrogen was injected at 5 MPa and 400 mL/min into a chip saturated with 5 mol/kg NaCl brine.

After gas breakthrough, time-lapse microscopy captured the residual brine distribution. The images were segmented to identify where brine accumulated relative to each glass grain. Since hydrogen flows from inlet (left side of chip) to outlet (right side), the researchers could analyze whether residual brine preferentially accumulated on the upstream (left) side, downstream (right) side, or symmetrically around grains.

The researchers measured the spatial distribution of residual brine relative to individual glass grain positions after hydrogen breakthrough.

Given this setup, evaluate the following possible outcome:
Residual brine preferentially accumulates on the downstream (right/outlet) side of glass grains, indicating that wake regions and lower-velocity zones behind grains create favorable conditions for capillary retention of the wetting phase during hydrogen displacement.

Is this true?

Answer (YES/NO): YES